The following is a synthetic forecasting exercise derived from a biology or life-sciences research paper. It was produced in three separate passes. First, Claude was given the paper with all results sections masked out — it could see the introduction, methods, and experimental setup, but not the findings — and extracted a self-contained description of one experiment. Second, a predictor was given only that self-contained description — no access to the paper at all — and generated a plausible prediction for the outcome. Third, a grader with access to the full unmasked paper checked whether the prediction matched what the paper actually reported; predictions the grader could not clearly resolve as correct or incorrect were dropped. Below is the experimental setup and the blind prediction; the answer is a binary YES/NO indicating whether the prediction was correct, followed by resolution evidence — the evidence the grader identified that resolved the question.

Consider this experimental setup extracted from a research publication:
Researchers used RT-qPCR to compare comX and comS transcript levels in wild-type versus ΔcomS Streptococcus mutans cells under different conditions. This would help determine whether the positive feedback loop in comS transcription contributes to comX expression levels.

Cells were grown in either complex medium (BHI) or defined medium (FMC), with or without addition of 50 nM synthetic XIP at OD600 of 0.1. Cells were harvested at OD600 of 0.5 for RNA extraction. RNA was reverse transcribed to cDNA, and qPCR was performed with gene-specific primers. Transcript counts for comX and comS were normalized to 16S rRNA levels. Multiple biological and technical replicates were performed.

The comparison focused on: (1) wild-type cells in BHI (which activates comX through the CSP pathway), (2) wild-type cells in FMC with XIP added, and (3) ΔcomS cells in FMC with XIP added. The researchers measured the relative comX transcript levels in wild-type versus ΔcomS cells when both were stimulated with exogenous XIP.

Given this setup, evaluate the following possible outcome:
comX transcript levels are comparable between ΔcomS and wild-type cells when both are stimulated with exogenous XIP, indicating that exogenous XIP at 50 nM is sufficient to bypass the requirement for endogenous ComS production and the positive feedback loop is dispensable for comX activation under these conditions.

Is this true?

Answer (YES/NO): NO